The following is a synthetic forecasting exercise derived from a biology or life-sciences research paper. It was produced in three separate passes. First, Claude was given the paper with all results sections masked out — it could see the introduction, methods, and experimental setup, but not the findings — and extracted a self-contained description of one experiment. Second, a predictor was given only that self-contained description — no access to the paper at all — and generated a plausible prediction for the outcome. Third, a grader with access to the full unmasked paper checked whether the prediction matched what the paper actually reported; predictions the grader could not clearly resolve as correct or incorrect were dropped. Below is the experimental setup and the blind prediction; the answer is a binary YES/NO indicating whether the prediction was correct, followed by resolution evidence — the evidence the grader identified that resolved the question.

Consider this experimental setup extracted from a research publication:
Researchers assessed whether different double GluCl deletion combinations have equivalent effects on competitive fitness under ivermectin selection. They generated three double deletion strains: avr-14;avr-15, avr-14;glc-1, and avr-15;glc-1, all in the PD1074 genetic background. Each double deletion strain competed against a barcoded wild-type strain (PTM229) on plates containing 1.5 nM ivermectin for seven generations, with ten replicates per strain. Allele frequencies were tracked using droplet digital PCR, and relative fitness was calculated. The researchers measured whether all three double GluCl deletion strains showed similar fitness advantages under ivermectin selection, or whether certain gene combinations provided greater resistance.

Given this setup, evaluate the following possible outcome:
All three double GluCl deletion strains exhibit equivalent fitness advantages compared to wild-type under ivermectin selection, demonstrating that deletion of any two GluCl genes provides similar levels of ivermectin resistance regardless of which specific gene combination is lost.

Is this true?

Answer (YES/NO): NO